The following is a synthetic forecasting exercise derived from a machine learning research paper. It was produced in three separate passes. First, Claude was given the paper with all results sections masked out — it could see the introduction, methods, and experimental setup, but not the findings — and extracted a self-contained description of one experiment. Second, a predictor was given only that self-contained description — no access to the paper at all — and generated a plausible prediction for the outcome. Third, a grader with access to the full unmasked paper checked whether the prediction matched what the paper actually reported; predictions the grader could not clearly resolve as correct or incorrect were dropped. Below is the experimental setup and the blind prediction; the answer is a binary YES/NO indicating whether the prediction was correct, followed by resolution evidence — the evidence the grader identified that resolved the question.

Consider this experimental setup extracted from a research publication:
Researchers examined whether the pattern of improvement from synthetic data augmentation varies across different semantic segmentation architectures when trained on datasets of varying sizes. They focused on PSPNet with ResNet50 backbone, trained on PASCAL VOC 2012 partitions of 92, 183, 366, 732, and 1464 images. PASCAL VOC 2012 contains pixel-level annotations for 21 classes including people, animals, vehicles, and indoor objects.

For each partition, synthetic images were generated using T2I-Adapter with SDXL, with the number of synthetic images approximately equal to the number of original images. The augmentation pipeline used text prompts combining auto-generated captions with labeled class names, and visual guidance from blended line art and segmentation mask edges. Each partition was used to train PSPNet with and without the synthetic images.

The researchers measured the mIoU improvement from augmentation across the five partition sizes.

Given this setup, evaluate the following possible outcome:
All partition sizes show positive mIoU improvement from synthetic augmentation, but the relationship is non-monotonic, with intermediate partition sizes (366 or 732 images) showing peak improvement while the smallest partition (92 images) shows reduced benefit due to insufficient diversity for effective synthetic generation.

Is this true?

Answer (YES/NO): NO